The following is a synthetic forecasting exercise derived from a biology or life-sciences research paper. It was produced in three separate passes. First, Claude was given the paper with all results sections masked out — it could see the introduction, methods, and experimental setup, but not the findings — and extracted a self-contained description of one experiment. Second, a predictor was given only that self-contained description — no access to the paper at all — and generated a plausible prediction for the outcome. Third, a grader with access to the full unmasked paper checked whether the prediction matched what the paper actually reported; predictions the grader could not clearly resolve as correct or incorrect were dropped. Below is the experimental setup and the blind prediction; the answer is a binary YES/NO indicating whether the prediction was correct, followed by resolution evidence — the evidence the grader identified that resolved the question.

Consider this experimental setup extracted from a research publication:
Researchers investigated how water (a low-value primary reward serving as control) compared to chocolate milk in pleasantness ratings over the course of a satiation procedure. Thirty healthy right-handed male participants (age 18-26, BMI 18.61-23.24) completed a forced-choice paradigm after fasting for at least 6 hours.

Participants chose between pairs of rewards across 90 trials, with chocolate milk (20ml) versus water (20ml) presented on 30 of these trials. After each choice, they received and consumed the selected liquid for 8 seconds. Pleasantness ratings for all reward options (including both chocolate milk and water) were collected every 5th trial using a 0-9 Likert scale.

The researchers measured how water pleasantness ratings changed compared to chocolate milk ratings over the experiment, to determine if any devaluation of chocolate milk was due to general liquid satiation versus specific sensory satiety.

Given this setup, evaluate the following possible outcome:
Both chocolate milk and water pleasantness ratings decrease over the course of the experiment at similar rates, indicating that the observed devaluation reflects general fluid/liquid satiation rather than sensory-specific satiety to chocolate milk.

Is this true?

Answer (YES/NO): NO